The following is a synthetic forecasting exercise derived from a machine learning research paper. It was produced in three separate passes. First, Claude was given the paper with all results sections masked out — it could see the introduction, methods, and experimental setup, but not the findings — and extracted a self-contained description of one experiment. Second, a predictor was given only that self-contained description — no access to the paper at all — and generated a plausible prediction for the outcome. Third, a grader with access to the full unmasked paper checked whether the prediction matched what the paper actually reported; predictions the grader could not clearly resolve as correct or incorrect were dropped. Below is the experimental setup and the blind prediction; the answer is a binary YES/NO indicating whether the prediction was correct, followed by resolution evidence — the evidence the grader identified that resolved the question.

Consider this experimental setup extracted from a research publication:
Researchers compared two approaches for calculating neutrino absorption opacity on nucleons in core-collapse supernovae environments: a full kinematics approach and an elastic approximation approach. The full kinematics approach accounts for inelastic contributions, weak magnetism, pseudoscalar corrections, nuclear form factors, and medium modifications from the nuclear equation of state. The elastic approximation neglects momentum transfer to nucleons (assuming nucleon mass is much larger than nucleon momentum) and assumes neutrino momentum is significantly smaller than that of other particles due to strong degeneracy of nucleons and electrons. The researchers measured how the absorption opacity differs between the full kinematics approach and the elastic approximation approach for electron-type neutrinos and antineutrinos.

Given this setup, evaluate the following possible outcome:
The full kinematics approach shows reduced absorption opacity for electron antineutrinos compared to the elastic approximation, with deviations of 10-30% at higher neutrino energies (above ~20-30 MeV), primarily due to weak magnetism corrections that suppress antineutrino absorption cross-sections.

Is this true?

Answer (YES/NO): NO